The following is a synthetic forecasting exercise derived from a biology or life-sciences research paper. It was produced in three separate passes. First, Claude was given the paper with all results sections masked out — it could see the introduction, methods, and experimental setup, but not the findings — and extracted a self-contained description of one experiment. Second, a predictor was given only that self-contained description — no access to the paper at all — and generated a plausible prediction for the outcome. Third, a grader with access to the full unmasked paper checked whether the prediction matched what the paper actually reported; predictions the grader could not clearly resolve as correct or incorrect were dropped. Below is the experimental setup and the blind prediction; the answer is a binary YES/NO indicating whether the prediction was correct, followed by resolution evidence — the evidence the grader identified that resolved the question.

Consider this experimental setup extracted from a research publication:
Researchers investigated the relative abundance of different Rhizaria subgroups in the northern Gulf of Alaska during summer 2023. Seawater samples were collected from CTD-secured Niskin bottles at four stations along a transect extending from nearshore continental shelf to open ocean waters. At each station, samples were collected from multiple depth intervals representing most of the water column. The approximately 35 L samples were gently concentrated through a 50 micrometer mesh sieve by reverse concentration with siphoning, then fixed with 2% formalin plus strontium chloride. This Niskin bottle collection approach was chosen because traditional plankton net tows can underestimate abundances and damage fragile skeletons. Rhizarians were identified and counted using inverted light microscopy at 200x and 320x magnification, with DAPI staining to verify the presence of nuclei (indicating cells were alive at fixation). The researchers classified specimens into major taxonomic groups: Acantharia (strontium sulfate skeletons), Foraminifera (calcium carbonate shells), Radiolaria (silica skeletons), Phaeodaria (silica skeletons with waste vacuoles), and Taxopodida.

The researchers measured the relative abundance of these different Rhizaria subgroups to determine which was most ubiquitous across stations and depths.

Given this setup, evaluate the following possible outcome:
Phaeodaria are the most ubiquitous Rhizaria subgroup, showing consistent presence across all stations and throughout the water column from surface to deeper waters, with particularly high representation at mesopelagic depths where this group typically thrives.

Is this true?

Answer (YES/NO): NO